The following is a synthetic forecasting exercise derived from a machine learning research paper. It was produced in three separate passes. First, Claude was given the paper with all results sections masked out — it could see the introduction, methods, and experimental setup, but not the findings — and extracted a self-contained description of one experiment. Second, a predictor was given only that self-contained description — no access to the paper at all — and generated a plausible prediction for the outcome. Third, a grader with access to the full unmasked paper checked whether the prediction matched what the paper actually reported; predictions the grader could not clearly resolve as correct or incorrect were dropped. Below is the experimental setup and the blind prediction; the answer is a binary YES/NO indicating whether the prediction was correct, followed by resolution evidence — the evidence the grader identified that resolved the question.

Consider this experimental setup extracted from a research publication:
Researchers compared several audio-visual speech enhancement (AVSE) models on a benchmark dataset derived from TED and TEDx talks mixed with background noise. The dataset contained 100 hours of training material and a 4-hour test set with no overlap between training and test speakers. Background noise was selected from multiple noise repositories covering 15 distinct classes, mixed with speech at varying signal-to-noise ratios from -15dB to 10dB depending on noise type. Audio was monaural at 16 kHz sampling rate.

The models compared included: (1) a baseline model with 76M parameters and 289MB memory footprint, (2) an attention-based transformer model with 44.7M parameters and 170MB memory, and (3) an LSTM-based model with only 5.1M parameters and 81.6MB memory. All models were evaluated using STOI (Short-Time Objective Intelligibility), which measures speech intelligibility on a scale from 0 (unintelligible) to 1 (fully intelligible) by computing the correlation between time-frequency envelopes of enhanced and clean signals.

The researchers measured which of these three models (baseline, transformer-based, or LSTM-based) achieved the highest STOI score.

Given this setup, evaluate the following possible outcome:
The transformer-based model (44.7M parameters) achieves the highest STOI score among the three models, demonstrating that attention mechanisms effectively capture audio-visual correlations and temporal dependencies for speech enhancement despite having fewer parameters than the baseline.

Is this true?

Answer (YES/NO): YES